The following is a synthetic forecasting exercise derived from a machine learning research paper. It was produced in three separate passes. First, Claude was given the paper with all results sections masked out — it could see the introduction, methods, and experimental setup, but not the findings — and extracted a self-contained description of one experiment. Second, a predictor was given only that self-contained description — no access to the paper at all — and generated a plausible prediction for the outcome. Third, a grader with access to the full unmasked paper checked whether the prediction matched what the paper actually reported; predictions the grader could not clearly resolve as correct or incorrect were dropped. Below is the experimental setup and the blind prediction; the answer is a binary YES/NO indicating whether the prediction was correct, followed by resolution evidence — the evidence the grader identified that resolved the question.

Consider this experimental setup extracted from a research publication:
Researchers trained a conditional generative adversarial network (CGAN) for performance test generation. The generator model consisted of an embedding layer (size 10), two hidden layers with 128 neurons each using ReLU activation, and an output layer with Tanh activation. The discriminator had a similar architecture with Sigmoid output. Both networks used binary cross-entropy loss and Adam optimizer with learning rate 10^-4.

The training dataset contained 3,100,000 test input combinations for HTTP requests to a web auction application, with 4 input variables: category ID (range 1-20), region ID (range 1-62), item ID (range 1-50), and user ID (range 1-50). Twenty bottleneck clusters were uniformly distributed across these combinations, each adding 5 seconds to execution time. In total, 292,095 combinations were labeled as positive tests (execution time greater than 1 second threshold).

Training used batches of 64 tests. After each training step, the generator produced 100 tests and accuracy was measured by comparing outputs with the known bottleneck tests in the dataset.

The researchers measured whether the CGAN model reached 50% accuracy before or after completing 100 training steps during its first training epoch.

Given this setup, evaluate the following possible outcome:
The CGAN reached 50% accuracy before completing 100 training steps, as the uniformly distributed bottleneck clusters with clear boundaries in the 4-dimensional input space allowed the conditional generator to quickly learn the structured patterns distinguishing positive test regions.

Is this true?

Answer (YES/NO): YES